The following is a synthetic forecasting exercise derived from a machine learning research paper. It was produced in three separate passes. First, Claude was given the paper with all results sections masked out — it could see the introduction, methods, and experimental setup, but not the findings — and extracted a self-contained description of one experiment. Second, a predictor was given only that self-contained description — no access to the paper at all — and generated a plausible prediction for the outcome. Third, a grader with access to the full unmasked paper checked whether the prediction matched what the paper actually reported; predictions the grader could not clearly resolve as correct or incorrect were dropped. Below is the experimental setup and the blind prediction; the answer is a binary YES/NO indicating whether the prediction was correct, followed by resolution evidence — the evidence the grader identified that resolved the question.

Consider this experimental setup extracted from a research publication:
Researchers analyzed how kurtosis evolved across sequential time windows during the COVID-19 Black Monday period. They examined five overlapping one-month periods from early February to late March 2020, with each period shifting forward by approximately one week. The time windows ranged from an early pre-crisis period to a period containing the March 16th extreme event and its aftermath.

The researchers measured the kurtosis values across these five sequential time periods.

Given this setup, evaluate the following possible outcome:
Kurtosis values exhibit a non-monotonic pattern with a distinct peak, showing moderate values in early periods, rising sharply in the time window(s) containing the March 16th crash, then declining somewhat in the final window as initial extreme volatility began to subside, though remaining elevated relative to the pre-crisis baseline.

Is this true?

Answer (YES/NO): NO